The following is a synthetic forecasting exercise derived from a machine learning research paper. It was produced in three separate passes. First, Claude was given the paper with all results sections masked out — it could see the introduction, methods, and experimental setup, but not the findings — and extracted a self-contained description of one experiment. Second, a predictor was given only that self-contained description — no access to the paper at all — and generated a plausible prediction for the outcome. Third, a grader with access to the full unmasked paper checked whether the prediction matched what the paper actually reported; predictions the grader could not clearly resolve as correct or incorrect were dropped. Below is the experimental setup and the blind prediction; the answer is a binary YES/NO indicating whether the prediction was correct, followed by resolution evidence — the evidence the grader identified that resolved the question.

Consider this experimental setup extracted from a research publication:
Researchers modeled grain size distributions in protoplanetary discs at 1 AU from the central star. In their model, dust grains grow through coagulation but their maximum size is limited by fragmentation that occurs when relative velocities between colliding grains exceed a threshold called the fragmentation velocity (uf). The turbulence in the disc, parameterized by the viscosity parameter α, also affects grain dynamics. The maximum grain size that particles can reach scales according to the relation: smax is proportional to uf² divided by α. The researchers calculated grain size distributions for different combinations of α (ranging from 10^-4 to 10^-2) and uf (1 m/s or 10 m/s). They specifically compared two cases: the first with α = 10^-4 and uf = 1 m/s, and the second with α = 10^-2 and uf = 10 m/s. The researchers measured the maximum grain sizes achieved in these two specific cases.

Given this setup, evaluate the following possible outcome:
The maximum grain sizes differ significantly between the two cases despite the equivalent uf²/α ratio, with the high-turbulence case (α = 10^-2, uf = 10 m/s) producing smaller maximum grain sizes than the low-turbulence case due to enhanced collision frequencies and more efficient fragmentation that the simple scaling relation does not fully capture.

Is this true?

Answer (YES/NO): NO